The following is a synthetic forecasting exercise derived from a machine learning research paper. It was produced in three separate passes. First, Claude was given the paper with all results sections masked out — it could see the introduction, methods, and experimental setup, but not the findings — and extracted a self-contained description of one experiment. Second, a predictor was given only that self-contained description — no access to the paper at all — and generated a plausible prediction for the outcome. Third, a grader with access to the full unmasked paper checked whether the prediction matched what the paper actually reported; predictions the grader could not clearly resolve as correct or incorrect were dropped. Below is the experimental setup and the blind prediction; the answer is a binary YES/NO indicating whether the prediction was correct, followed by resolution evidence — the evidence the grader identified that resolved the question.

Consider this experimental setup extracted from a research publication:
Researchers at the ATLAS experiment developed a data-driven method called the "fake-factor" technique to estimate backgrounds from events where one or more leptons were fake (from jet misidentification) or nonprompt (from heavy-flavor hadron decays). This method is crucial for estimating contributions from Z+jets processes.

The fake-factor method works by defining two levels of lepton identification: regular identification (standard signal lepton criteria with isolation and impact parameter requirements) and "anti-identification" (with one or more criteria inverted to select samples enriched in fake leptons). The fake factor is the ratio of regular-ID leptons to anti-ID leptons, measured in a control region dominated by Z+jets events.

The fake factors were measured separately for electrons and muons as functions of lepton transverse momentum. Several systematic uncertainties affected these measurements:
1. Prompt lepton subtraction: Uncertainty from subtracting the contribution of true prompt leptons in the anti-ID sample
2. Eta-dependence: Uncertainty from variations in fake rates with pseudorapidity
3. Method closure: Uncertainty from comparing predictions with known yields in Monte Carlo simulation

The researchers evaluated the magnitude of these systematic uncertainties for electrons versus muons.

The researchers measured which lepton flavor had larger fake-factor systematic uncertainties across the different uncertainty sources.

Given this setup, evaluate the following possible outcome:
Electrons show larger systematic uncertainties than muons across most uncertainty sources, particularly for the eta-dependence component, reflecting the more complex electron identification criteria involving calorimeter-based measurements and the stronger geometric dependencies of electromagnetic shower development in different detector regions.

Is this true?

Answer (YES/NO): NO